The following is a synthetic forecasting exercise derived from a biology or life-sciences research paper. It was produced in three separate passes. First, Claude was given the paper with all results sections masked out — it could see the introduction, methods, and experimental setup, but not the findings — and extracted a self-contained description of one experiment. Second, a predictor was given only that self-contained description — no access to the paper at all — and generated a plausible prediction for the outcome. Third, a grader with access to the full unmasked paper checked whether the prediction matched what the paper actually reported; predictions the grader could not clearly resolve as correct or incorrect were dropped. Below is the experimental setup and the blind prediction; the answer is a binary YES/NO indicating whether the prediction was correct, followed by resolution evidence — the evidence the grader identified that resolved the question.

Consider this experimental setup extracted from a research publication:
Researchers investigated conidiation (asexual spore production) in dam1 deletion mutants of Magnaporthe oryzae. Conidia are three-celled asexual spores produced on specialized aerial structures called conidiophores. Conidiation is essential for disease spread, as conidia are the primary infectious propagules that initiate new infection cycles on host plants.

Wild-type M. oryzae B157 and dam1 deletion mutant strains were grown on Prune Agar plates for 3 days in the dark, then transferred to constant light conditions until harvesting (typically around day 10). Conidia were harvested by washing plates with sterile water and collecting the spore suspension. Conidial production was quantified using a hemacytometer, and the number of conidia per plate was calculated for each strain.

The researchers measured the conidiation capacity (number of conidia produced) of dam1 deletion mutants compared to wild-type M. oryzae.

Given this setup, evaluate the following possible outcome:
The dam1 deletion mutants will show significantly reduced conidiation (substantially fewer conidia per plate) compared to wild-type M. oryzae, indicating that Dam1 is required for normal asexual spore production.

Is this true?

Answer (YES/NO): YES